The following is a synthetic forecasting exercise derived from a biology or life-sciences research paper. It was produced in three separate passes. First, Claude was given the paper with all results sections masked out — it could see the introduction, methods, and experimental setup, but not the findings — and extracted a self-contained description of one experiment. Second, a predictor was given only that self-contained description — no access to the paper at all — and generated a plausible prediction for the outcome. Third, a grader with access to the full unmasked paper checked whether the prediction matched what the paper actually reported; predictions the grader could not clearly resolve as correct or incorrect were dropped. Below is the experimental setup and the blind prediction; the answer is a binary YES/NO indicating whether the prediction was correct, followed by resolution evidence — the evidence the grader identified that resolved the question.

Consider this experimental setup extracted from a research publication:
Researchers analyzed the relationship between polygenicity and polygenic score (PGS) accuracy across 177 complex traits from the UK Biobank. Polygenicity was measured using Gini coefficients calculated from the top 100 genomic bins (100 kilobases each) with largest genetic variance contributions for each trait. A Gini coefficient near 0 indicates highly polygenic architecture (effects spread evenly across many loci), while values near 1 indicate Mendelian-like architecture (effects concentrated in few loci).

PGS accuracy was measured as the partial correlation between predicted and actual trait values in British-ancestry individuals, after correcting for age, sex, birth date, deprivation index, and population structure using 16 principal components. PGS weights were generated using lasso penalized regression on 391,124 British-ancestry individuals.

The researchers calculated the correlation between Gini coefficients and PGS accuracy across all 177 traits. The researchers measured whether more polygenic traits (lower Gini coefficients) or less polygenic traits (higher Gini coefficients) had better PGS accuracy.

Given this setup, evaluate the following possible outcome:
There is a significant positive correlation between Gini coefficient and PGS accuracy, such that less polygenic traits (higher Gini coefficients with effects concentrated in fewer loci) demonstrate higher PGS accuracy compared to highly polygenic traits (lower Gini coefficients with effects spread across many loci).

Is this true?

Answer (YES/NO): NO